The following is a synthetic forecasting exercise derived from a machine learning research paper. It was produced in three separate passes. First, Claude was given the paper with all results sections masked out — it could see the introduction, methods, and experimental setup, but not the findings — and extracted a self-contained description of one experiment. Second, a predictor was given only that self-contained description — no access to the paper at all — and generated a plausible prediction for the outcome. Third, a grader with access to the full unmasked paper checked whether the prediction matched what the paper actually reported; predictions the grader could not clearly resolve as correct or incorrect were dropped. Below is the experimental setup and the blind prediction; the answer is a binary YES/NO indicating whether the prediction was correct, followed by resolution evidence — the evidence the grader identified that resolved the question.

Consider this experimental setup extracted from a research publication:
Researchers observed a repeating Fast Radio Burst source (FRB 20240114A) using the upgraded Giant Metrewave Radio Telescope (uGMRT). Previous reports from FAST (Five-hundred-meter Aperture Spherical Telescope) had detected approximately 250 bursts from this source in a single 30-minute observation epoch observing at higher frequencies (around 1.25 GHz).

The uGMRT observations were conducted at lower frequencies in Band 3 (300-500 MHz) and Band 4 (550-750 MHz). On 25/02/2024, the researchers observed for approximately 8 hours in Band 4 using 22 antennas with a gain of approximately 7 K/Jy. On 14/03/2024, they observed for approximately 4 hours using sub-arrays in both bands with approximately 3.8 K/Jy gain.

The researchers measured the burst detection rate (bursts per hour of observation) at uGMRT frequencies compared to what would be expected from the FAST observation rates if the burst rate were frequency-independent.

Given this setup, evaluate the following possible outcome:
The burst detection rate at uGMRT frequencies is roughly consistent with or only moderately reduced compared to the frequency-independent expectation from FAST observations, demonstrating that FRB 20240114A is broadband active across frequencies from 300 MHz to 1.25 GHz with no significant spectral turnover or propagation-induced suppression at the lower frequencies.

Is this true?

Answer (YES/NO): NO